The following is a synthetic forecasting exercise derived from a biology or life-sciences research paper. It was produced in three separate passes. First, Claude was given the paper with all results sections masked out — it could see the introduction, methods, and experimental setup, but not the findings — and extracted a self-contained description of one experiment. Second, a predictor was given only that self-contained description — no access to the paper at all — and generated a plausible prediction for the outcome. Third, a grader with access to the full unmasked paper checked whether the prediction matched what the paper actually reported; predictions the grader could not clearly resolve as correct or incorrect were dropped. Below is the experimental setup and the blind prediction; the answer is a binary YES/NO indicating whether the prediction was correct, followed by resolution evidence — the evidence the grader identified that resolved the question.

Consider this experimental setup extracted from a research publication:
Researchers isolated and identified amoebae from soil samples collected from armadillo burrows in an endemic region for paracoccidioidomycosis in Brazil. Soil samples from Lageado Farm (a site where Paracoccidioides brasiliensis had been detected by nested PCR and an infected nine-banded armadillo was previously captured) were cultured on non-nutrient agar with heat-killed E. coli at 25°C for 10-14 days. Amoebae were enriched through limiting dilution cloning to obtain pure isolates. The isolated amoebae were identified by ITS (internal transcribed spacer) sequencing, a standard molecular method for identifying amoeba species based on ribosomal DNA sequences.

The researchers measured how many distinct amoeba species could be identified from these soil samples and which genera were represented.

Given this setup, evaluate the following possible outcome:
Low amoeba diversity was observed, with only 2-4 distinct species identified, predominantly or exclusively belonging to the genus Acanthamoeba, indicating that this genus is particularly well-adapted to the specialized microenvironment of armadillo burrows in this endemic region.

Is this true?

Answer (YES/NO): NO